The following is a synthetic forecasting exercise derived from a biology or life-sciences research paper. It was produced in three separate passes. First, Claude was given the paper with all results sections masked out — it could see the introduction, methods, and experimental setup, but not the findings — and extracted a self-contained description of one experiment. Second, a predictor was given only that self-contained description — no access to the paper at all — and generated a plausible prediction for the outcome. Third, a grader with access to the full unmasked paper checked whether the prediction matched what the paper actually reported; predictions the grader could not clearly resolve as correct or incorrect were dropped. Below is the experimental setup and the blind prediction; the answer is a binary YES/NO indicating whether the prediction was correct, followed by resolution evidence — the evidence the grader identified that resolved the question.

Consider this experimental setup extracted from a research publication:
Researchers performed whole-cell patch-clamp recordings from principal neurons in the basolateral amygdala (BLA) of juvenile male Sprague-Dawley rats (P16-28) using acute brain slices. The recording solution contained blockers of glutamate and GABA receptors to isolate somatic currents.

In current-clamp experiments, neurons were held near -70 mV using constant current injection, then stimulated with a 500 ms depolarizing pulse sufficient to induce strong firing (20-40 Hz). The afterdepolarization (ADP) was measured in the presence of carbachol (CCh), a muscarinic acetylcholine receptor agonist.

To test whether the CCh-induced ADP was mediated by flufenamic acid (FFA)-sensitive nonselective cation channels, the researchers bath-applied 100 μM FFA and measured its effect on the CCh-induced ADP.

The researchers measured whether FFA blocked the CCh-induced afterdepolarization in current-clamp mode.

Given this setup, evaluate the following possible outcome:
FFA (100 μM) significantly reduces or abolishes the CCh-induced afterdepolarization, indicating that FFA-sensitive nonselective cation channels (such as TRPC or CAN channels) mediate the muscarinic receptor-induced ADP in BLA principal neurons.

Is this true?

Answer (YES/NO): YES